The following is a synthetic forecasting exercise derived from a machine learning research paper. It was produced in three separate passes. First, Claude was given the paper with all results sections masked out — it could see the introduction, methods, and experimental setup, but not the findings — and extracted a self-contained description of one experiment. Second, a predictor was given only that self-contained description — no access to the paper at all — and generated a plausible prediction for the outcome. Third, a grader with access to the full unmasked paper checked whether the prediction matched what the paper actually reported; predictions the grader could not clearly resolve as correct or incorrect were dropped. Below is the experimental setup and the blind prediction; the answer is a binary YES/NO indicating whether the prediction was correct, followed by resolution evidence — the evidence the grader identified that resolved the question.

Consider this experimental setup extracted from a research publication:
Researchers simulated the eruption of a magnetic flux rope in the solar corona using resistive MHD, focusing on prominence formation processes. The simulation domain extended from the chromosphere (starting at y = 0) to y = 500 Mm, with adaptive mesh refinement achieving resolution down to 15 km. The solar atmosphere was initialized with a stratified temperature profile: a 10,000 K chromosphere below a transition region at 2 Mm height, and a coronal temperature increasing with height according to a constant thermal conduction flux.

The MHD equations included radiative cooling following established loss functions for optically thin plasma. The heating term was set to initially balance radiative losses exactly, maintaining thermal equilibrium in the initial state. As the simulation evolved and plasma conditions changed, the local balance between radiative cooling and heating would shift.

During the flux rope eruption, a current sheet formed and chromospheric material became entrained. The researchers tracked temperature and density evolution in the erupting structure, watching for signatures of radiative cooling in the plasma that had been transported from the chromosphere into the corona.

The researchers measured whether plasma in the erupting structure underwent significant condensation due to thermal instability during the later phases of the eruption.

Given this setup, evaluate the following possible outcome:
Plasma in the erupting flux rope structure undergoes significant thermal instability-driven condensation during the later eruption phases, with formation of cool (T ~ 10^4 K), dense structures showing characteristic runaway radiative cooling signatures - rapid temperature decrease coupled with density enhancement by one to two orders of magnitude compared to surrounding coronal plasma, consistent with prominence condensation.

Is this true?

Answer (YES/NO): YES